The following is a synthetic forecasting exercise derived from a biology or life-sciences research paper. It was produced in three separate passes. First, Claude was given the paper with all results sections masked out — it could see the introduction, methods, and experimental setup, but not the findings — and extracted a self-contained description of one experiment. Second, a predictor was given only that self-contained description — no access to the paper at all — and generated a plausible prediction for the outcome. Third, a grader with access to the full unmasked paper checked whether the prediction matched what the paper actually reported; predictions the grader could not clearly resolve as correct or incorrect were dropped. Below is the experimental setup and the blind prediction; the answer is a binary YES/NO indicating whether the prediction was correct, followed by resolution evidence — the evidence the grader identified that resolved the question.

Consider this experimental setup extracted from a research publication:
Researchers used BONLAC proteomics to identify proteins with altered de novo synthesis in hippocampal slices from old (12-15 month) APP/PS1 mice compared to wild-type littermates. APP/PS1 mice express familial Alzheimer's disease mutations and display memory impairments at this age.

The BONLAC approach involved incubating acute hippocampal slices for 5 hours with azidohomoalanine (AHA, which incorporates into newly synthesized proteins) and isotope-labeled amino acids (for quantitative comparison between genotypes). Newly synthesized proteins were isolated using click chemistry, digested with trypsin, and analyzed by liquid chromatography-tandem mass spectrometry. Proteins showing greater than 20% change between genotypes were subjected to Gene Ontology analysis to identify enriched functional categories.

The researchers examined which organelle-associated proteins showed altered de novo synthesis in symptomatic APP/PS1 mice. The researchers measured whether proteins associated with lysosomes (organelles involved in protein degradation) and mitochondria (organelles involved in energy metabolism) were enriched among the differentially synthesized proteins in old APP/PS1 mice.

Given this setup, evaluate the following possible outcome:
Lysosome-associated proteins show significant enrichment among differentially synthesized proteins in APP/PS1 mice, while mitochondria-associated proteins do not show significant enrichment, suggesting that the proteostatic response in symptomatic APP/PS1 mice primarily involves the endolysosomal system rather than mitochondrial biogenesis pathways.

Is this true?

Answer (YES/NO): NO